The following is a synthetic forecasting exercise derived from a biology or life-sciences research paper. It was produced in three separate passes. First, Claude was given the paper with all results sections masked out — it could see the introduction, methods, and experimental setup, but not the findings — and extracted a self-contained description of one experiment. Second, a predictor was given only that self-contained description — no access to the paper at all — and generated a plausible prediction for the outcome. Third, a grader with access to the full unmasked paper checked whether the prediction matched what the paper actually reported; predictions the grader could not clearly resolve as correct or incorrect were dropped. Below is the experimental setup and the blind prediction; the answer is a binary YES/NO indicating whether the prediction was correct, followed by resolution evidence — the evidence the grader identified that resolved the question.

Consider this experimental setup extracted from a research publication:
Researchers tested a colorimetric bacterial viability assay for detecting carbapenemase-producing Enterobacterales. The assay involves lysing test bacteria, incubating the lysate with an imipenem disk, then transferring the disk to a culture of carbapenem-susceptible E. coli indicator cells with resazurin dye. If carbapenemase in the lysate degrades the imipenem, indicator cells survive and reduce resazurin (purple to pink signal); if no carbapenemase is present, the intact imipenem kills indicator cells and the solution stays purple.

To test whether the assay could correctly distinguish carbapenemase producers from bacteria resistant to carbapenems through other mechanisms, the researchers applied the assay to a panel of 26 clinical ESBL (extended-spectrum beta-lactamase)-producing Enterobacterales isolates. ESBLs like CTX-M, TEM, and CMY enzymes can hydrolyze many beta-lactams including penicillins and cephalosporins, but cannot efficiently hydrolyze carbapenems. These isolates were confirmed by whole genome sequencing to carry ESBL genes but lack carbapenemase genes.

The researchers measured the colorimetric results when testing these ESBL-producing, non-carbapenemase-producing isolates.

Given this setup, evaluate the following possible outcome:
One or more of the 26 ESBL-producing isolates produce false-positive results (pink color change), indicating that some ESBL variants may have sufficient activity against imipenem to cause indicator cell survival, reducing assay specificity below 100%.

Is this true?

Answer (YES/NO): NO